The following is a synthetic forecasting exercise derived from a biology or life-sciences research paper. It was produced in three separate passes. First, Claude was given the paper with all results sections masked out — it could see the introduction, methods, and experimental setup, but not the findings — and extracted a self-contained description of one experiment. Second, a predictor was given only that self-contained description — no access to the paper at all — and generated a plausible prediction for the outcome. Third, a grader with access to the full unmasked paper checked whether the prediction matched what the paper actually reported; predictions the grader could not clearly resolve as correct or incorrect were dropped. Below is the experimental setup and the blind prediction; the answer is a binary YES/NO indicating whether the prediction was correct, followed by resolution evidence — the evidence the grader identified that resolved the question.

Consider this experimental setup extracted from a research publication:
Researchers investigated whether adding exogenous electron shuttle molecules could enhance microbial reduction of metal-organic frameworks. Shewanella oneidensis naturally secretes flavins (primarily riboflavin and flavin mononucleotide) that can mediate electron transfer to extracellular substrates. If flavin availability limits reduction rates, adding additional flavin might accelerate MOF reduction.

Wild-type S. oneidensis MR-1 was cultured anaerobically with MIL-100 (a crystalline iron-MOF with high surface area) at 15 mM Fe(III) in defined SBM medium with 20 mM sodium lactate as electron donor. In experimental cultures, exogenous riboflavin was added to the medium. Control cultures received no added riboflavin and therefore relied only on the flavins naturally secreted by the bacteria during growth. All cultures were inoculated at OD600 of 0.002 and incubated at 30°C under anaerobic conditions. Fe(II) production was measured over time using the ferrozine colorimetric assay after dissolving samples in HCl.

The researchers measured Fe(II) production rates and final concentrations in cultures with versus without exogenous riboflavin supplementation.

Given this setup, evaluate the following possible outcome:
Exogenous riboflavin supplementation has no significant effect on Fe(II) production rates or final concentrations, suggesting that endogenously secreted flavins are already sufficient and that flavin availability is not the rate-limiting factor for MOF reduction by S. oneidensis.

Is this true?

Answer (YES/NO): NO